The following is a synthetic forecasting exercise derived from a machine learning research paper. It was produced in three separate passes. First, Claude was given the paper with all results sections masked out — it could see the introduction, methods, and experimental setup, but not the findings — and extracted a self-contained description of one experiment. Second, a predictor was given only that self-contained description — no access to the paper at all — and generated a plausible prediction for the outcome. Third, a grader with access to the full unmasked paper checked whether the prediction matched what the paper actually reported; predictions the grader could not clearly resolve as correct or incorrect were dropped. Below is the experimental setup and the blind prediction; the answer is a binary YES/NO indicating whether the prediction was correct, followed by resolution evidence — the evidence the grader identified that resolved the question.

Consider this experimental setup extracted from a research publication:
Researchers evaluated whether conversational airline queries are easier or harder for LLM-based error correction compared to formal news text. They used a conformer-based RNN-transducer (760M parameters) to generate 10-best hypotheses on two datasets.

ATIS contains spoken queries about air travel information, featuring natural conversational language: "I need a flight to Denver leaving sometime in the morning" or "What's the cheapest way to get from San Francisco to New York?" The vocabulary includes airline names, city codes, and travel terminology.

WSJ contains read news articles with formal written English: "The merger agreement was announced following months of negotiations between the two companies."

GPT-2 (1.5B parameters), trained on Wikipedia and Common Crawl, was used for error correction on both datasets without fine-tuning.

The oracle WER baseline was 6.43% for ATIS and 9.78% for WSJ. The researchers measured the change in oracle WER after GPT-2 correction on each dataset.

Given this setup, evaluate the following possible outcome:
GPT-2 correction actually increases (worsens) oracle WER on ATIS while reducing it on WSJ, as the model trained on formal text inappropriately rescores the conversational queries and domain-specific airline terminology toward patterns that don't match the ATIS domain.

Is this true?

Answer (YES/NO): NO